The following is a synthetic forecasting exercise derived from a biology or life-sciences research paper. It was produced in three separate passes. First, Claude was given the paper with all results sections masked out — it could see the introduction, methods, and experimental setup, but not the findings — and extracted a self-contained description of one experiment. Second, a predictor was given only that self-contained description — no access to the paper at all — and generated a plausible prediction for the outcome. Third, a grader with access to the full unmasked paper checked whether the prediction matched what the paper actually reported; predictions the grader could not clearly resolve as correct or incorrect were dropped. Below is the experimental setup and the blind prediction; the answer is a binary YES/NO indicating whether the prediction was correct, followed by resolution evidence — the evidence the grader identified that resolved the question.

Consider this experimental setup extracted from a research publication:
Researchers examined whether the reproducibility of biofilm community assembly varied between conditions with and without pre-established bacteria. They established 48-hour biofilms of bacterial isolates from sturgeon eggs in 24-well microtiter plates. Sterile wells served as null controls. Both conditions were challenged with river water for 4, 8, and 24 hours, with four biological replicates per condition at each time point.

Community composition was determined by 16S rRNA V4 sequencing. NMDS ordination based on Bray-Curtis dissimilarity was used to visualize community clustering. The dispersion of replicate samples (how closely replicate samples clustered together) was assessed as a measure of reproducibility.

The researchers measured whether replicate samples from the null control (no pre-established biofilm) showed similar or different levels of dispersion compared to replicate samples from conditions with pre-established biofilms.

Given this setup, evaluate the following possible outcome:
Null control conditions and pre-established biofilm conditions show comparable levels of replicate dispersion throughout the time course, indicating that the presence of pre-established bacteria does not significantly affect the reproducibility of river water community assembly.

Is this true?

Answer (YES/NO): NO